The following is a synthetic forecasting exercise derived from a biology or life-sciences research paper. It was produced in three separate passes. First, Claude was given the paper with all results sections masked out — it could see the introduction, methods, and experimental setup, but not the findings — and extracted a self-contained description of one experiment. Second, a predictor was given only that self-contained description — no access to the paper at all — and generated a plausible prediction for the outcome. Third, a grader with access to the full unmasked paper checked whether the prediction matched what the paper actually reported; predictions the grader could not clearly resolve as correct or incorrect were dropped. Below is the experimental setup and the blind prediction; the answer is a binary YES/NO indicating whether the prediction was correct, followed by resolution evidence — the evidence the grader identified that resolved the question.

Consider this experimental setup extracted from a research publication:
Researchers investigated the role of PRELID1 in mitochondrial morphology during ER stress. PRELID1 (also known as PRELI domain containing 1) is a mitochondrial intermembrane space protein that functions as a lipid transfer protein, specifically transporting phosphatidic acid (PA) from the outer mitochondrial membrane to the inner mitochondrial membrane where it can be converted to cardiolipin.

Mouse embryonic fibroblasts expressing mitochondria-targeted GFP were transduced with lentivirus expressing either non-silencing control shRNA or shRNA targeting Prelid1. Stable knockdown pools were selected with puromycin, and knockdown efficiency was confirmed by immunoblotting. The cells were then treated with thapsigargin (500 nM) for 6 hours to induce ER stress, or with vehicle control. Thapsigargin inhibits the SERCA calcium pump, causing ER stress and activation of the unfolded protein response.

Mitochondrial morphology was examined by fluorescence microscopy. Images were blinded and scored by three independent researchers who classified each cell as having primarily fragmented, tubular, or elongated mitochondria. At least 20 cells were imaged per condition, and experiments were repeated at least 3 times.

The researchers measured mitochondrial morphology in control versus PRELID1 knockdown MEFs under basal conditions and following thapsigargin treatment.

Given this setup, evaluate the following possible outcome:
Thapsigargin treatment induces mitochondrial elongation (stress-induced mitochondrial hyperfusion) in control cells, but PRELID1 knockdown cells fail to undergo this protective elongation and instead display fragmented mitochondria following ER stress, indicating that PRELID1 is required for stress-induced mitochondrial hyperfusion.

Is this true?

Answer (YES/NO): NO